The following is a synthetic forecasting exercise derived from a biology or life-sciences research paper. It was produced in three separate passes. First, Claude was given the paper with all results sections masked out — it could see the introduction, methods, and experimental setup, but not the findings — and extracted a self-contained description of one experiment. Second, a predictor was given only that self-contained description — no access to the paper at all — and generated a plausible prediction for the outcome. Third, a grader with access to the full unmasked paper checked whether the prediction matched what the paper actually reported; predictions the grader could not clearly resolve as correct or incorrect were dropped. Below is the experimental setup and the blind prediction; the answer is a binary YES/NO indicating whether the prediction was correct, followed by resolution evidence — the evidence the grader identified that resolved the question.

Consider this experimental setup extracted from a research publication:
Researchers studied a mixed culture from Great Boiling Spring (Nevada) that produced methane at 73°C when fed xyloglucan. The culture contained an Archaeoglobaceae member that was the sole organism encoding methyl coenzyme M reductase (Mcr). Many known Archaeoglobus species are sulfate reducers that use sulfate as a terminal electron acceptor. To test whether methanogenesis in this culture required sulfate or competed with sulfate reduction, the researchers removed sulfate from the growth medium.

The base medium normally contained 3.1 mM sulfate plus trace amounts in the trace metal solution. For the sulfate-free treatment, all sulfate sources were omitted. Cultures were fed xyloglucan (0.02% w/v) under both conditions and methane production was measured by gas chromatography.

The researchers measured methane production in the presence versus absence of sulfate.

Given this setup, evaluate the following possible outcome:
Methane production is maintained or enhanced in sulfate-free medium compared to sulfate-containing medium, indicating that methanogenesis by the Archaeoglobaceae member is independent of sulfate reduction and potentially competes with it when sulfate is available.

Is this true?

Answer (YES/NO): YES